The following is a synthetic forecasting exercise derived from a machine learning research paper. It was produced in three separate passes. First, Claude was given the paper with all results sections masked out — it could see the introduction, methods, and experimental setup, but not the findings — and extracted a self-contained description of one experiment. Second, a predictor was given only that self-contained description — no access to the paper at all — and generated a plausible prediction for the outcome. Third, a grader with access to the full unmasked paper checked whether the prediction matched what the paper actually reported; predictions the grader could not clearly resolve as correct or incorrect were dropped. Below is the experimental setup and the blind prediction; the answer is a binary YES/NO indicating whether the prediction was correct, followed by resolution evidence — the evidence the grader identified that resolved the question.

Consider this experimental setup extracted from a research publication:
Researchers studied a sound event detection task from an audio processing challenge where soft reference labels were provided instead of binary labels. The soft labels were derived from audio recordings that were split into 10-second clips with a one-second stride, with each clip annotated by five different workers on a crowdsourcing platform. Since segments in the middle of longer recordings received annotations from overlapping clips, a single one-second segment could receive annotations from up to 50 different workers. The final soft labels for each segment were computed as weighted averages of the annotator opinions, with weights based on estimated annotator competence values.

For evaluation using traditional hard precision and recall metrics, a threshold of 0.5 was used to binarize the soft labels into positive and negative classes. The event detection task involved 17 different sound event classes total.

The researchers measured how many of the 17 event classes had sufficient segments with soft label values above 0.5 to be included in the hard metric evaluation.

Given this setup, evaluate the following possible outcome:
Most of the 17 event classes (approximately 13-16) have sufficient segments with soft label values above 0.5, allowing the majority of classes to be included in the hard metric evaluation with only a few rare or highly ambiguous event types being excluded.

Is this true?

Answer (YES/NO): NO